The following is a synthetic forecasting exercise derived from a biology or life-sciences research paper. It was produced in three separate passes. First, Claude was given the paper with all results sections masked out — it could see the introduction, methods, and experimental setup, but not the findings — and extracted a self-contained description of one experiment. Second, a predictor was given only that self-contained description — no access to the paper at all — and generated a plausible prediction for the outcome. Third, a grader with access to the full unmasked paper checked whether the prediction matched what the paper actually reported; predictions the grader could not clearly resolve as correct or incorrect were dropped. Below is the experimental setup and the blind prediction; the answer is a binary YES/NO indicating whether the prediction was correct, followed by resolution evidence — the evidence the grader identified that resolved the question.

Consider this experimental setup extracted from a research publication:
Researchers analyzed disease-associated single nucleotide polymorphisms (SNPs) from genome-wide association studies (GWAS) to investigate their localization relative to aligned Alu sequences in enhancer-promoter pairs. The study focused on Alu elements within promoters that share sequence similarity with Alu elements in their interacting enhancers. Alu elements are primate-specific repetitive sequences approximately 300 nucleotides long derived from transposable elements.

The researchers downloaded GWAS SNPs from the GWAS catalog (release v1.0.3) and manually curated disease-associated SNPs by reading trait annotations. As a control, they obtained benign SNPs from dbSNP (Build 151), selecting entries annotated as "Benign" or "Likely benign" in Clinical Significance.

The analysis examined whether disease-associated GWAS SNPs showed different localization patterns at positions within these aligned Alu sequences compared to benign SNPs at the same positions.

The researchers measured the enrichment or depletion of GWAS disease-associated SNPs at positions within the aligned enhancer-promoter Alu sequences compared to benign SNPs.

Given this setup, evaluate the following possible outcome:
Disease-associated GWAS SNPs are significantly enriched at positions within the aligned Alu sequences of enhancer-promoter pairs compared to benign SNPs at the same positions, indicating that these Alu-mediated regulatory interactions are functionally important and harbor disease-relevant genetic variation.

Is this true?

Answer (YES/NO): YES